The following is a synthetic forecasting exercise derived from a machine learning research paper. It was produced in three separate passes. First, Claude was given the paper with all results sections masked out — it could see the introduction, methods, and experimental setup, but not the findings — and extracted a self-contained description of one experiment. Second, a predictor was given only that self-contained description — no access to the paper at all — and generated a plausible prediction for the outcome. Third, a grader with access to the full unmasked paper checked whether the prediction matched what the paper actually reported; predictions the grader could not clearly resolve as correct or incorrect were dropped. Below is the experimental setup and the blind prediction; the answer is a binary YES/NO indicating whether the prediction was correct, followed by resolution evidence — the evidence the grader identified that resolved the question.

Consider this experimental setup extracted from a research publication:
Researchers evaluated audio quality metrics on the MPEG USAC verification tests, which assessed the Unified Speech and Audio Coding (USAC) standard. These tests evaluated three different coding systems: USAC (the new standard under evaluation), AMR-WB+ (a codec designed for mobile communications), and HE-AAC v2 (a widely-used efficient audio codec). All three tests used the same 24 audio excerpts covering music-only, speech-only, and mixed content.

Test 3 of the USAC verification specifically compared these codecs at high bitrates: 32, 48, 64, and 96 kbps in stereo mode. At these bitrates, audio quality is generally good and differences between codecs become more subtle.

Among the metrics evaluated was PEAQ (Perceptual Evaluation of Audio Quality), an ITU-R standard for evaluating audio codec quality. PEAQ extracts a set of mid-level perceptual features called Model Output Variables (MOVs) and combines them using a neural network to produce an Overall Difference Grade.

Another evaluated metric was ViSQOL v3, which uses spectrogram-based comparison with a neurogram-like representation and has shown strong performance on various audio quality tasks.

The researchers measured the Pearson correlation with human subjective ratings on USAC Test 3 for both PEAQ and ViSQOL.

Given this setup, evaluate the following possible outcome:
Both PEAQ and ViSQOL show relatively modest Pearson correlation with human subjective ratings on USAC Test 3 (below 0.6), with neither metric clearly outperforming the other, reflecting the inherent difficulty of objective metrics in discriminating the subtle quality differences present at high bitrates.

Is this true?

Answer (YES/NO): NO